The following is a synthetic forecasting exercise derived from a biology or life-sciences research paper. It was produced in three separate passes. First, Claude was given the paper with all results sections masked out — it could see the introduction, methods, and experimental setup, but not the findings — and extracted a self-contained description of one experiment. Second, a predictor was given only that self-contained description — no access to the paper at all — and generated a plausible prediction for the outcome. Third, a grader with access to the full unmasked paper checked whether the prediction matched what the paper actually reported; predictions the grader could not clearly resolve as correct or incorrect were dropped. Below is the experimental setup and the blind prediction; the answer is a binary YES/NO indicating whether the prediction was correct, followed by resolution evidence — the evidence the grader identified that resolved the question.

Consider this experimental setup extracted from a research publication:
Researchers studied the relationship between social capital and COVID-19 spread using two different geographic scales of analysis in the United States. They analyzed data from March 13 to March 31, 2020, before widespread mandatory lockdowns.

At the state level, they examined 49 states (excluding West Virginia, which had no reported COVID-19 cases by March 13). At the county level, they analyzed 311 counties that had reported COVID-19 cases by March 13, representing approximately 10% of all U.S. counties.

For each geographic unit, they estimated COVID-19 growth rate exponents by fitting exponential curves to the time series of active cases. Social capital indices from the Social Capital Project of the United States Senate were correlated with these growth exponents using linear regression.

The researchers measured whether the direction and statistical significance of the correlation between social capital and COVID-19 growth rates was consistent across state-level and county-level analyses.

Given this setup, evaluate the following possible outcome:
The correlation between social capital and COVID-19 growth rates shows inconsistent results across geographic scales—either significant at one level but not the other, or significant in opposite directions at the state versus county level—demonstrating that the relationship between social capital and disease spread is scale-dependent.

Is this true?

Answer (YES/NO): NO